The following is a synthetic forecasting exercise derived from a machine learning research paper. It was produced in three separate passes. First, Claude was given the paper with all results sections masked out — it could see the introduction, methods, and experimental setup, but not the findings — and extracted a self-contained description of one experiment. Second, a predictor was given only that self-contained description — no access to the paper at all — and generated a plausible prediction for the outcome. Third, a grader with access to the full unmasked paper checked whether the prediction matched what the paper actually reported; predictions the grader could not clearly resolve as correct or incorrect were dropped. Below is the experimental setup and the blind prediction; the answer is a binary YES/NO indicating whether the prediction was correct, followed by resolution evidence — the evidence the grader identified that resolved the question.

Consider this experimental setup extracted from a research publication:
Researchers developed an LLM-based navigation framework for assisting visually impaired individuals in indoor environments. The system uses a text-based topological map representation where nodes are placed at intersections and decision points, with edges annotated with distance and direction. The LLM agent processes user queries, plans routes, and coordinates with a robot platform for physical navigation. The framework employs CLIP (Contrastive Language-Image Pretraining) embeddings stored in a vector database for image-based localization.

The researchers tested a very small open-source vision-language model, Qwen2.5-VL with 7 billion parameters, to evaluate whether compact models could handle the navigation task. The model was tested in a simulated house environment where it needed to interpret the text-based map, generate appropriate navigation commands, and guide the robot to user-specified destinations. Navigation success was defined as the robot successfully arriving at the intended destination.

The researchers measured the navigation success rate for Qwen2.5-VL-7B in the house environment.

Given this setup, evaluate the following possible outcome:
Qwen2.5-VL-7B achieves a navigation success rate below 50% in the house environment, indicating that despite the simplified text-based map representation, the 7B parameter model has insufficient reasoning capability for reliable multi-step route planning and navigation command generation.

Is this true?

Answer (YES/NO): YES